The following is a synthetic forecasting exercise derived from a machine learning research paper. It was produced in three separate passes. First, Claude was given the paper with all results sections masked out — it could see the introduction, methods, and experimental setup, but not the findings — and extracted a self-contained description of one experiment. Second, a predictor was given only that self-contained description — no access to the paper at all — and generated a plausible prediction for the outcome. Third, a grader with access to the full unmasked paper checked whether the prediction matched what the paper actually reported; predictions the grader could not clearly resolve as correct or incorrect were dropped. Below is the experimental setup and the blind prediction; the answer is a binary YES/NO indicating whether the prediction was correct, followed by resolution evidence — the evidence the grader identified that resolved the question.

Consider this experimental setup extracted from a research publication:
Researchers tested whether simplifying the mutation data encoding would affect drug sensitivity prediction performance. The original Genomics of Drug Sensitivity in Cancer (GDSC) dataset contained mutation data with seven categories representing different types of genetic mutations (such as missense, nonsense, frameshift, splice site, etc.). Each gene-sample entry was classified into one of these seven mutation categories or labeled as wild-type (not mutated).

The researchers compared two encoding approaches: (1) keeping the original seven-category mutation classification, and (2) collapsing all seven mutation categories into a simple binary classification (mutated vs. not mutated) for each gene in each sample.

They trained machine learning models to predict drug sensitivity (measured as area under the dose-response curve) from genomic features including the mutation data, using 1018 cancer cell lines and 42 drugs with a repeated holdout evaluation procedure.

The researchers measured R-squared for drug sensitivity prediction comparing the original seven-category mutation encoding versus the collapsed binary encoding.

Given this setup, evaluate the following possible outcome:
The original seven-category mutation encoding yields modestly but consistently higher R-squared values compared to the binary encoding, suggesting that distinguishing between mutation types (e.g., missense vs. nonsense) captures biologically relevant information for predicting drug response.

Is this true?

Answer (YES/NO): NO